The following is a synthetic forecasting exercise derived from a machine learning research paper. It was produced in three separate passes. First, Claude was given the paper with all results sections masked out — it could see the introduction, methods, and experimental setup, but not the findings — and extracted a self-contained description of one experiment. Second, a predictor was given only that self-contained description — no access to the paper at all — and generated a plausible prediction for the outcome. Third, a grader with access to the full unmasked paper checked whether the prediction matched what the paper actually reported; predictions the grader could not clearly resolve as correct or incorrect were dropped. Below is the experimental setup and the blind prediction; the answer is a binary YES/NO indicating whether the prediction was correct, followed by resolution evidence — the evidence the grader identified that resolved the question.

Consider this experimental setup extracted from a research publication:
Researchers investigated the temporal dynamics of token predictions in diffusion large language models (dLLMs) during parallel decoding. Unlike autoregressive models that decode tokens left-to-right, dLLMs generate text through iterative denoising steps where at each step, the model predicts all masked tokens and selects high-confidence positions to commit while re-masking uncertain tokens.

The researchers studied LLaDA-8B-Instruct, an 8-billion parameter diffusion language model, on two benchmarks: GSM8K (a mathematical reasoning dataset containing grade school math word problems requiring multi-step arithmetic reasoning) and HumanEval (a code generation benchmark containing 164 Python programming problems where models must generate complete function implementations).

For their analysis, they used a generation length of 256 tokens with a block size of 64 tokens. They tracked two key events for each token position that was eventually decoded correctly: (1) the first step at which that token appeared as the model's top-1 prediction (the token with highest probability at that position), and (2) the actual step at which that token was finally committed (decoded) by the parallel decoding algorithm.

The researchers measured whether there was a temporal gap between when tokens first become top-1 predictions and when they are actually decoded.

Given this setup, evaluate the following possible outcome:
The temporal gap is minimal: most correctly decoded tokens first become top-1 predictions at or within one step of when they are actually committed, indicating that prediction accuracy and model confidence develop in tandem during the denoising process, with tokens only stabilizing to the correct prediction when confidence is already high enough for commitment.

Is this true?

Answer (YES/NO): NO